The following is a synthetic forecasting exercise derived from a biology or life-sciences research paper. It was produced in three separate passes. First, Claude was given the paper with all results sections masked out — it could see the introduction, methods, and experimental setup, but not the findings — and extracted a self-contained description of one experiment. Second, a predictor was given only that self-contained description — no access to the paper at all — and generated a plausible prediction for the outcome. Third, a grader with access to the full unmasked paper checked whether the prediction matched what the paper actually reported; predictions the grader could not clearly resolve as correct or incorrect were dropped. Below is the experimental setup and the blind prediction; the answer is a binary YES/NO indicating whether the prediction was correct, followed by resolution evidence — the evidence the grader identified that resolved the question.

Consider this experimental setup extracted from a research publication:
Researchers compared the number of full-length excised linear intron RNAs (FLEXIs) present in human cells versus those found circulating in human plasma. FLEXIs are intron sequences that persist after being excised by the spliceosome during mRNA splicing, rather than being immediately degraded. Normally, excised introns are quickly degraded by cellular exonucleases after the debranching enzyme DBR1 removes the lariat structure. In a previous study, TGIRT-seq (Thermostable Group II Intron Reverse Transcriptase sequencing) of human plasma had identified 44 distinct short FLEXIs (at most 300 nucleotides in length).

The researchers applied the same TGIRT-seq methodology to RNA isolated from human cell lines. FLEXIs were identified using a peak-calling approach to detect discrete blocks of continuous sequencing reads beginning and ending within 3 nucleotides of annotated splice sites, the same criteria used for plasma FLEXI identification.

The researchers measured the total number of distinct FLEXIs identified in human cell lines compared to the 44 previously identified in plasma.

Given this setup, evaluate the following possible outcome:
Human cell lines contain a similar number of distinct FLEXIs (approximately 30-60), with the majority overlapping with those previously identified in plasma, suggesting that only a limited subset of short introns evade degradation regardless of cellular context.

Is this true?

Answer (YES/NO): NO